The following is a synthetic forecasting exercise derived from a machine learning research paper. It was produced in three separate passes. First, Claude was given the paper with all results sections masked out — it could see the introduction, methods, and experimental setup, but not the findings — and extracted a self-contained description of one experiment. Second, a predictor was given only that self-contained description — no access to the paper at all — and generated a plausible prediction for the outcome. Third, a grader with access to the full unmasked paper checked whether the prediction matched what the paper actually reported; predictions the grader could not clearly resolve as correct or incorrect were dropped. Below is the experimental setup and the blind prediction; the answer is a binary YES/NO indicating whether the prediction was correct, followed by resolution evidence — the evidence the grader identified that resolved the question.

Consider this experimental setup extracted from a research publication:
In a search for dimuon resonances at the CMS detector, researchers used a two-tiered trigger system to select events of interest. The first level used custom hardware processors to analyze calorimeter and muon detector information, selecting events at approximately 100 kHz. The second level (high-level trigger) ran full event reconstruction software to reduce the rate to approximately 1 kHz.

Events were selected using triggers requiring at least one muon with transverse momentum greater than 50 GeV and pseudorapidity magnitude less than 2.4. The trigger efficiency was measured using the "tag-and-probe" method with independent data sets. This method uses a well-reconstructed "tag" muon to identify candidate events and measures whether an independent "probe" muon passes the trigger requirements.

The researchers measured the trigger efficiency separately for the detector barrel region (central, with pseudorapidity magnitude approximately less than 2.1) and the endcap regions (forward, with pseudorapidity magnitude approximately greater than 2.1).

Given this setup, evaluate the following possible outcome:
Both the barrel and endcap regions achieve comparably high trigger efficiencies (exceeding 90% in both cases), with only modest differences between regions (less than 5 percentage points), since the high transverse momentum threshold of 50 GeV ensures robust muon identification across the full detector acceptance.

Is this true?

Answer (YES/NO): NO